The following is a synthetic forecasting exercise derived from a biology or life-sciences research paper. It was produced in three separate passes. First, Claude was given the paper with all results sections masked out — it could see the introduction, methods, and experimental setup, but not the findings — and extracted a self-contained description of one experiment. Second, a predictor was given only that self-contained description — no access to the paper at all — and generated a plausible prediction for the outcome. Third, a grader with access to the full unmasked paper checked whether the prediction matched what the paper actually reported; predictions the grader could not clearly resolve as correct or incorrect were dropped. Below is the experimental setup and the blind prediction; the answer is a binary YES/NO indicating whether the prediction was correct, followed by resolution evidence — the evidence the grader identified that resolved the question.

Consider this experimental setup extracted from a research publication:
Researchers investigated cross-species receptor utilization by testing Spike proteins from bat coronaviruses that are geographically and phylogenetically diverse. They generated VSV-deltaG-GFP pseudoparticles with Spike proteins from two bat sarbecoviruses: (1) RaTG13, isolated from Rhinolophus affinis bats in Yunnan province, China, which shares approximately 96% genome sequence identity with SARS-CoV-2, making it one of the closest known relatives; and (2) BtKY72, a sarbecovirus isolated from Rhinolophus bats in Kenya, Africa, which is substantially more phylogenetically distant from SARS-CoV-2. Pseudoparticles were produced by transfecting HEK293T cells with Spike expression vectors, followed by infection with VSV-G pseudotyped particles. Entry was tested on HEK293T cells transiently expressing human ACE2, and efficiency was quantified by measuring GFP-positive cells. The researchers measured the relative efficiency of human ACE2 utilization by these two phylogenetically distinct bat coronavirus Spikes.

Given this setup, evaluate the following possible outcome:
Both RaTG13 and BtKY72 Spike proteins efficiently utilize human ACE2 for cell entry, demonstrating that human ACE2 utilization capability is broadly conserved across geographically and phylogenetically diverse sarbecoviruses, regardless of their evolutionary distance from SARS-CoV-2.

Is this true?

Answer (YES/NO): NO